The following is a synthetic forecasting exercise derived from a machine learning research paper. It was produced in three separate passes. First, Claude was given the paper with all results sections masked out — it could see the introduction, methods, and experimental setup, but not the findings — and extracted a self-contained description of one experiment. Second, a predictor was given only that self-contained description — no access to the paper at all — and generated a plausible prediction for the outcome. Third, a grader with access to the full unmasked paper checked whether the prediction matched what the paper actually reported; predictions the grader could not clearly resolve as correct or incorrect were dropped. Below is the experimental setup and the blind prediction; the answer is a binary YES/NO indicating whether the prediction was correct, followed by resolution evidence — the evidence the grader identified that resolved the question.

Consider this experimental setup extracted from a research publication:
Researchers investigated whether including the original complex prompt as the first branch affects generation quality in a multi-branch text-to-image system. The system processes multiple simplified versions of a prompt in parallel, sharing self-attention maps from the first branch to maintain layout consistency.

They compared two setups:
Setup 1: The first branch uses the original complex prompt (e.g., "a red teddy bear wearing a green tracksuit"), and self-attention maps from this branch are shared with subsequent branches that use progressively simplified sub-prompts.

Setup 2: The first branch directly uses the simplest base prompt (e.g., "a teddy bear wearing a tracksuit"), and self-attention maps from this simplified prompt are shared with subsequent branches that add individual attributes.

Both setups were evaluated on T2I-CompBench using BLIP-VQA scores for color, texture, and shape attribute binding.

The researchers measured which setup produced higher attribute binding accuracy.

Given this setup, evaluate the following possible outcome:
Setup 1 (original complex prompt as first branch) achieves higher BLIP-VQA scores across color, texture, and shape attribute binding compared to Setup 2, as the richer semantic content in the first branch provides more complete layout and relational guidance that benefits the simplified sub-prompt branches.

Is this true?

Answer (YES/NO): YES